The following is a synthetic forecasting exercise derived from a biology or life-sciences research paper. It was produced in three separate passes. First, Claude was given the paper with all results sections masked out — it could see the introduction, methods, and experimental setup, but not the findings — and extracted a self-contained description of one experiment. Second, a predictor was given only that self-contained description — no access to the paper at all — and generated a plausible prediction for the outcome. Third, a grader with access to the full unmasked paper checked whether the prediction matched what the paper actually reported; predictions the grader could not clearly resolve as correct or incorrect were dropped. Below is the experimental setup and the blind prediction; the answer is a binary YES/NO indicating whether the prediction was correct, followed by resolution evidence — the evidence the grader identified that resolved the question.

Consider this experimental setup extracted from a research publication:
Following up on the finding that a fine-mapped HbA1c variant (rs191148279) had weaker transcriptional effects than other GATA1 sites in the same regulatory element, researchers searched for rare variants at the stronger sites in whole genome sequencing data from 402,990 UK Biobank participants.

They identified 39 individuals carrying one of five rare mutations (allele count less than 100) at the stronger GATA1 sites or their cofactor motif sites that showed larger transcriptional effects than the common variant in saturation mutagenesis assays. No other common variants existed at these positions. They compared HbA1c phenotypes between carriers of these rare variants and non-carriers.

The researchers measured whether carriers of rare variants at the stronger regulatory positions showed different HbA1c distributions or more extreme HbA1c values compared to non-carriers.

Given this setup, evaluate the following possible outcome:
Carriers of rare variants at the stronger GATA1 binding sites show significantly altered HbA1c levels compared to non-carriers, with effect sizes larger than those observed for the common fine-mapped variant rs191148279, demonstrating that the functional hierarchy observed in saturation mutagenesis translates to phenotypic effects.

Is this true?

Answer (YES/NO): NO